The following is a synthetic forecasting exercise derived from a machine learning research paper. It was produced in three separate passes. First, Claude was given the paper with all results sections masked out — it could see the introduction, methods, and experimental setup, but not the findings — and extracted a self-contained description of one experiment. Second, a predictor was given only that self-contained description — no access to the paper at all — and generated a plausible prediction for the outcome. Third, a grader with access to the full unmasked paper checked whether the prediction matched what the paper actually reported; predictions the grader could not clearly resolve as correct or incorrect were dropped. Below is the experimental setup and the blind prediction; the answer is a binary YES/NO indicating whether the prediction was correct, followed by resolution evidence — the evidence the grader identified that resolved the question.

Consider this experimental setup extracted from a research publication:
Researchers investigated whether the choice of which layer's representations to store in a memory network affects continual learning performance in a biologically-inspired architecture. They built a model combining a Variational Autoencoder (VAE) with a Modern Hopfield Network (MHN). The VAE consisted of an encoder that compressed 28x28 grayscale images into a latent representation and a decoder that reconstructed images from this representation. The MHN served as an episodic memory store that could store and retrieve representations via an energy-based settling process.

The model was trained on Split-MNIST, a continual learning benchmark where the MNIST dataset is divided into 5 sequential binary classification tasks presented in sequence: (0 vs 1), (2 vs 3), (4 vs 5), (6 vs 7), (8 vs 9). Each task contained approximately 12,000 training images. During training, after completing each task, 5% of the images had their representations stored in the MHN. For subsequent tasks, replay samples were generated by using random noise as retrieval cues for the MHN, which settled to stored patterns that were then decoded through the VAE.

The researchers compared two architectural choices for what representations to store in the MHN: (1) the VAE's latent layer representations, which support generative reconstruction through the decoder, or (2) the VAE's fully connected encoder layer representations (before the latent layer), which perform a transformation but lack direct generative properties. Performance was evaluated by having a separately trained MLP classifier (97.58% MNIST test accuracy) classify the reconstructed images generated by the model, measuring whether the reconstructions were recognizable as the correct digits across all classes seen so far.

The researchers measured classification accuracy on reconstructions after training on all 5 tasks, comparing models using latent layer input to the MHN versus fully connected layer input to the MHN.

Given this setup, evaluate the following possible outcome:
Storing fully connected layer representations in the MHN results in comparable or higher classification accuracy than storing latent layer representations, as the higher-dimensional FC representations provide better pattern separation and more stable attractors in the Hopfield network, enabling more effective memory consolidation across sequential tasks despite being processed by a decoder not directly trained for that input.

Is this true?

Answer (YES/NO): NO